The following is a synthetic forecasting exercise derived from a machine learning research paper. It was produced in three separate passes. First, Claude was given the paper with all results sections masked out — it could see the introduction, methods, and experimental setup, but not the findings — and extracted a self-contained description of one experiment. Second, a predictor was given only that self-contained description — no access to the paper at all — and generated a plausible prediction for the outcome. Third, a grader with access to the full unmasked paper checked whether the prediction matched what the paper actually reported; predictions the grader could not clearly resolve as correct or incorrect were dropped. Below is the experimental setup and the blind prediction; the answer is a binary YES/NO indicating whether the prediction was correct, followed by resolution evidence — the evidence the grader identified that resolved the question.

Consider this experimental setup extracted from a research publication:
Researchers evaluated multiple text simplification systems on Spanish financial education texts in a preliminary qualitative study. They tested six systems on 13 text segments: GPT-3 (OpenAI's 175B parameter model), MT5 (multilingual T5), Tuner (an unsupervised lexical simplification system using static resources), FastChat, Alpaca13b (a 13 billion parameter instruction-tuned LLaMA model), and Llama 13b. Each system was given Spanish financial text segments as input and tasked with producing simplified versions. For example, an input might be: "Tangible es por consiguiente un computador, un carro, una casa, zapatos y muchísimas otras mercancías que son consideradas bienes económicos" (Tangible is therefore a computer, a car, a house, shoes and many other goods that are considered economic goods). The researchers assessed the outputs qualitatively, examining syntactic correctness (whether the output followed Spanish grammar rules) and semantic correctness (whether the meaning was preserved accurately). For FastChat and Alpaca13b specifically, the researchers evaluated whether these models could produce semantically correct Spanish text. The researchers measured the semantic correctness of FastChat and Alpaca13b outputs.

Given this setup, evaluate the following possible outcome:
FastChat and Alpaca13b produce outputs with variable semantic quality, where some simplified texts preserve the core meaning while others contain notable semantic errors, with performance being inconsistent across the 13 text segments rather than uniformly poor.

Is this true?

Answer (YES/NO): NO